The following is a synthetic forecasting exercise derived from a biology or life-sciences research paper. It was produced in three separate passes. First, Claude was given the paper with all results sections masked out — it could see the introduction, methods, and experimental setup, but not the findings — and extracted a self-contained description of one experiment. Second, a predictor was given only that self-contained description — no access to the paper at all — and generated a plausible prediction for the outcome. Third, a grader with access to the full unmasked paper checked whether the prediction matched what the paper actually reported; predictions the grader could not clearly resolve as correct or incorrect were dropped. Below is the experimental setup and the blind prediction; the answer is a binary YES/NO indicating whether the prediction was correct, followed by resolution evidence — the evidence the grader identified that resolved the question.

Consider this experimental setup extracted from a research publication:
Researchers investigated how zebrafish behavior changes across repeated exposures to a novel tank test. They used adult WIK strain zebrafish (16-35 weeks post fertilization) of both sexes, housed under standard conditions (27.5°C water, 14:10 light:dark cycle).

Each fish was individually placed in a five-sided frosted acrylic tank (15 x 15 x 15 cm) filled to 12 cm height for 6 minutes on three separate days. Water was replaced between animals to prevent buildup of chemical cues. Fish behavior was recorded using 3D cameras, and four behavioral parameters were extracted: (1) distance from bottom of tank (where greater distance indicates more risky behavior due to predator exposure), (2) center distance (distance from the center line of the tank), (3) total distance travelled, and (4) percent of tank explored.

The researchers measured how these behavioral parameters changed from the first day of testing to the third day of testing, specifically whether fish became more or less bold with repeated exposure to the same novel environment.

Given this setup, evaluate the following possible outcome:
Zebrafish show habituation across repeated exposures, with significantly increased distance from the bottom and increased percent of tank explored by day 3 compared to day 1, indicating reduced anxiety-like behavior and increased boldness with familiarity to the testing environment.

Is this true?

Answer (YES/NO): NO